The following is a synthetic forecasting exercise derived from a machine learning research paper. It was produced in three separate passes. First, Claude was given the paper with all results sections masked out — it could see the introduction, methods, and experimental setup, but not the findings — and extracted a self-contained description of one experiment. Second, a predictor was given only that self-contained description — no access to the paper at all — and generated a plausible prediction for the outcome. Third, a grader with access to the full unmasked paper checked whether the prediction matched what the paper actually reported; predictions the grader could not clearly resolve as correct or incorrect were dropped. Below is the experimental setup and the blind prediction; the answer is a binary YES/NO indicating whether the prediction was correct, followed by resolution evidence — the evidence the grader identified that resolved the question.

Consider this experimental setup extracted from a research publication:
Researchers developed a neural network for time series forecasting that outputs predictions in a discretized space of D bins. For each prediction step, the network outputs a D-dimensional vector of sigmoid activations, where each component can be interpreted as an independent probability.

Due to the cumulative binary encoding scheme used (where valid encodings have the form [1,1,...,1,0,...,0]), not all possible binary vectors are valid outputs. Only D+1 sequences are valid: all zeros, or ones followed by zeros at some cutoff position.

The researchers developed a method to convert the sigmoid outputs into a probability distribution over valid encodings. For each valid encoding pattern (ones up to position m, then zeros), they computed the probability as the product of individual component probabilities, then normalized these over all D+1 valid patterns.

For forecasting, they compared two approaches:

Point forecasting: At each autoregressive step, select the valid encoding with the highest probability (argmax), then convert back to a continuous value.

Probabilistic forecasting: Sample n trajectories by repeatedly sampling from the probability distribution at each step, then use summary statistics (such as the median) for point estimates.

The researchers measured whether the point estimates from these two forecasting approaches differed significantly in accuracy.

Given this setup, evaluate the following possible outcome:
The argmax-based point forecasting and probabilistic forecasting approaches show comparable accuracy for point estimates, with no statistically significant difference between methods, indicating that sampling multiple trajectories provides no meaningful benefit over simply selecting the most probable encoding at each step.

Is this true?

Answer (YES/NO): NO